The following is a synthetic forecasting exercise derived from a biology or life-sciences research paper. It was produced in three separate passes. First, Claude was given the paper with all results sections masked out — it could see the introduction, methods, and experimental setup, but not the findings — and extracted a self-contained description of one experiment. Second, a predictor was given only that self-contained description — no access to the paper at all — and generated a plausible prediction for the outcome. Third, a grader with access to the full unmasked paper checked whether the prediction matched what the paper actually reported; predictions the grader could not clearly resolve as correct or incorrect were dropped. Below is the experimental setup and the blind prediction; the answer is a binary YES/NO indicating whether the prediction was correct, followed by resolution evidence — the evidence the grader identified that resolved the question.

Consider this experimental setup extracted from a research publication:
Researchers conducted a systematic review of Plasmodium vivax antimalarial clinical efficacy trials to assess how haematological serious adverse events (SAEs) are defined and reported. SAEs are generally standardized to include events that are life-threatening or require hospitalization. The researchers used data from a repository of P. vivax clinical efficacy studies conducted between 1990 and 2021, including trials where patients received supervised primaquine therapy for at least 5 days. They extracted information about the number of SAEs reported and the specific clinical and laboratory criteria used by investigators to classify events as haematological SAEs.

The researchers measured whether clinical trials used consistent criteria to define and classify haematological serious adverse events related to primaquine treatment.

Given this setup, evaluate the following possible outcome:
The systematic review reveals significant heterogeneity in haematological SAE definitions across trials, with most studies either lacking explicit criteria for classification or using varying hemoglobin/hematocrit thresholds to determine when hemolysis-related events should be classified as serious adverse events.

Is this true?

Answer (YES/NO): YES